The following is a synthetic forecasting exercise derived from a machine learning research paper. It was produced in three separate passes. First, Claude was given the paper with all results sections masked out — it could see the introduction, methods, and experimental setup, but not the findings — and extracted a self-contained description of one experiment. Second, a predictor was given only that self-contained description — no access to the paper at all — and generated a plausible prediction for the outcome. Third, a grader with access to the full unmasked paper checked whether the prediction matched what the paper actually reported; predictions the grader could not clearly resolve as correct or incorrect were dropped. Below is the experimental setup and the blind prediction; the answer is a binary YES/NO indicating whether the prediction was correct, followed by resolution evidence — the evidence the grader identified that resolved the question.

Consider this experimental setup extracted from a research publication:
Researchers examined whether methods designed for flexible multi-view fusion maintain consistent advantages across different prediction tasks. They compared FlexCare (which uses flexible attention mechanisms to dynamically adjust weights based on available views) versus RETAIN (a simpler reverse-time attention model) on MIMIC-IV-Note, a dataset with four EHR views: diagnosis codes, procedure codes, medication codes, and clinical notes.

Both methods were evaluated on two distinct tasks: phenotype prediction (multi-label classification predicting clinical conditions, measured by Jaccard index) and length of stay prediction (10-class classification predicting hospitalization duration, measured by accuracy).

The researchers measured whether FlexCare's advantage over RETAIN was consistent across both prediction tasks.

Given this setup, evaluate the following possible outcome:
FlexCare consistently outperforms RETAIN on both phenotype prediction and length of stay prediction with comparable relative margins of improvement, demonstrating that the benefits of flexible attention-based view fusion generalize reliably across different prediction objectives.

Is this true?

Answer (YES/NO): NO